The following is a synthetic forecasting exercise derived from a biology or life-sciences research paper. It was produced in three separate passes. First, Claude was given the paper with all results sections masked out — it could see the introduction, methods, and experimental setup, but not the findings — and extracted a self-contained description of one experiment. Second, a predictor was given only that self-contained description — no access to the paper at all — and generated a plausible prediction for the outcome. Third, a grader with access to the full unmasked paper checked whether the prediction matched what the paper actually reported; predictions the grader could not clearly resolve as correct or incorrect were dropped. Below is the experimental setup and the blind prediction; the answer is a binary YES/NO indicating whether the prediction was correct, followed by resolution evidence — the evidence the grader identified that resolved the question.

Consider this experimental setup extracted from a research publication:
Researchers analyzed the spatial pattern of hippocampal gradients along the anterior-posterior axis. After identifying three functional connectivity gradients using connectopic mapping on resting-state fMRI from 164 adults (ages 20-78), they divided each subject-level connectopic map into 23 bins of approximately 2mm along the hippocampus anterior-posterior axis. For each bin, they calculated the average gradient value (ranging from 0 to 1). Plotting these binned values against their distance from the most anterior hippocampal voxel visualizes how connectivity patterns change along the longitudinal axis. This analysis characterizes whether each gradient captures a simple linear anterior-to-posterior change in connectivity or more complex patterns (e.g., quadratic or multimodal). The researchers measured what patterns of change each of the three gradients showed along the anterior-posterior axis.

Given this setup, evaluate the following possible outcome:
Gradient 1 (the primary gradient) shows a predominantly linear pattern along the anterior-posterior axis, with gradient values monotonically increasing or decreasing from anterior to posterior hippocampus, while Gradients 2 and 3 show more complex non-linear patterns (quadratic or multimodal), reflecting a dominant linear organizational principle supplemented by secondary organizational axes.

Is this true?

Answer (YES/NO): NO